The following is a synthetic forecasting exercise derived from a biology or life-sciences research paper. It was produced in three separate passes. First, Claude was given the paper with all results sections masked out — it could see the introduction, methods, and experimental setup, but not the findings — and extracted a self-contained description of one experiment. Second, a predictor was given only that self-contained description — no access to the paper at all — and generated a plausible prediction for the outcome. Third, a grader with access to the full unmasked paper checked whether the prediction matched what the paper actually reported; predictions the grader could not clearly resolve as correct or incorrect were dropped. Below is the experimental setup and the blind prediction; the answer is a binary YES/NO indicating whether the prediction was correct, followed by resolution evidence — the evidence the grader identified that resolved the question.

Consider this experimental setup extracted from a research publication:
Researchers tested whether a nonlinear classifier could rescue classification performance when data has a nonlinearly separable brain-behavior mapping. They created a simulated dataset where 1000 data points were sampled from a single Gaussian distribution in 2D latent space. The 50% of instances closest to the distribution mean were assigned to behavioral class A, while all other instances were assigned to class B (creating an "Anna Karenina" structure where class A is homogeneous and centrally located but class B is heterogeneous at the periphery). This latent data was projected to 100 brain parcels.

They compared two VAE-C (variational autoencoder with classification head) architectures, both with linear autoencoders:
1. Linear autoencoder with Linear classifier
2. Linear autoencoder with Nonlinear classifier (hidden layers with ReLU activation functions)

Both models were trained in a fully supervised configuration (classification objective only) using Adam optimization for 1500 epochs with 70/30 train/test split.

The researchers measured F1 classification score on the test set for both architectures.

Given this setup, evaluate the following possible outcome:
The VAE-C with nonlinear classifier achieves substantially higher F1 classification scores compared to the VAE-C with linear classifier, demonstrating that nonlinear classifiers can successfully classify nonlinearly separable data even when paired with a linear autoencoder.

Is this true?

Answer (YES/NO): YES